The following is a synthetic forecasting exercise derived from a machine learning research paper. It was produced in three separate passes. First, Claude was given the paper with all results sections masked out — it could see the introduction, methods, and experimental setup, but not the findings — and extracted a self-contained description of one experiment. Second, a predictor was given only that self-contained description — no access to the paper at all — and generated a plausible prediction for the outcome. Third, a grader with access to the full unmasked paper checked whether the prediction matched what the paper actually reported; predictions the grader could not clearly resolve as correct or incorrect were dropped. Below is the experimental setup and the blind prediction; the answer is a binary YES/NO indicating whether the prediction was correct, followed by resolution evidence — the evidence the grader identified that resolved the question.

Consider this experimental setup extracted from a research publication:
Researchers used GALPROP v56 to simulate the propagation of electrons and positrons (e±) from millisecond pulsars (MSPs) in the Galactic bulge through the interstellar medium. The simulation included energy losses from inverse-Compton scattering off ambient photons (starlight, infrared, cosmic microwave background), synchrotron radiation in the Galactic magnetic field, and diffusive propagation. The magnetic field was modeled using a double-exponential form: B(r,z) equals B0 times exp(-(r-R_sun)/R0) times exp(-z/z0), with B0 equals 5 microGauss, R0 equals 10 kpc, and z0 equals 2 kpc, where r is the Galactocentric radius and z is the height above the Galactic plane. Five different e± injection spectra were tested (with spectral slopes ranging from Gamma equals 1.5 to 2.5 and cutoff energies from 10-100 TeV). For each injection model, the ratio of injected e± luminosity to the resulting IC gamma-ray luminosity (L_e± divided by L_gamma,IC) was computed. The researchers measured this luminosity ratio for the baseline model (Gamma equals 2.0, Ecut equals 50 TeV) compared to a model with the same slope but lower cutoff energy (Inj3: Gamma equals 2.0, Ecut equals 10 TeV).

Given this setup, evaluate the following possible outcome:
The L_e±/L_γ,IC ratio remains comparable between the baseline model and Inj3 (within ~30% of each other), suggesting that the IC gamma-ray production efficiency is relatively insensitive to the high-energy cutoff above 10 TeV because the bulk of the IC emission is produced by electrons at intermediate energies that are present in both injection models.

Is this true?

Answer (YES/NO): YES